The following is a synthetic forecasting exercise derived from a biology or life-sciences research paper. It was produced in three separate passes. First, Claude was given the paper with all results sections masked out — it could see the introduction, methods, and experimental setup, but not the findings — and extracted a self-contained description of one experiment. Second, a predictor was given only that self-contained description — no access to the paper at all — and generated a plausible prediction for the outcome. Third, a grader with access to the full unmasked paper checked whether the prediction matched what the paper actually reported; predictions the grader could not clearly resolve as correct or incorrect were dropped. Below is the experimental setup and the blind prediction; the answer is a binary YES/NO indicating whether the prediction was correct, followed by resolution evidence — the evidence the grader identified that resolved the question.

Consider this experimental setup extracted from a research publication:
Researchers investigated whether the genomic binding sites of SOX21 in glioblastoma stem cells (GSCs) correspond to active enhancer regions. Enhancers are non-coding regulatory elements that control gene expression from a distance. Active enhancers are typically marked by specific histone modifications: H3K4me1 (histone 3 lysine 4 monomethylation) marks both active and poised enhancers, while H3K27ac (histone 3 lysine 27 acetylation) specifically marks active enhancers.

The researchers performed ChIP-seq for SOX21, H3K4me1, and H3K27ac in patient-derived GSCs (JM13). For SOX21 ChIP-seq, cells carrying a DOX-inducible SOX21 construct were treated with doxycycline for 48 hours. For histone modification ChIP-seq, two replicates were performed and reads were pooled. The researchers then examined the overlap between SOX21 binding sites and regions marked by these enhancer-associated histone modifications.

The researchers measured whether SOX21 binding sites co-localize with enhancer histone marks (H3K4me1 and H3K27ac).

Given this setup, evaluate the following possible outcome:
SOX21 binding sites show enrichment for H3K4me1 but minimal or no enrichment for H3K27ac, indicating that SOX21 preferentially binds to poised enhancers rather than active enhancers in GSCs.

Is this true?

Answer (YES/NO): NO